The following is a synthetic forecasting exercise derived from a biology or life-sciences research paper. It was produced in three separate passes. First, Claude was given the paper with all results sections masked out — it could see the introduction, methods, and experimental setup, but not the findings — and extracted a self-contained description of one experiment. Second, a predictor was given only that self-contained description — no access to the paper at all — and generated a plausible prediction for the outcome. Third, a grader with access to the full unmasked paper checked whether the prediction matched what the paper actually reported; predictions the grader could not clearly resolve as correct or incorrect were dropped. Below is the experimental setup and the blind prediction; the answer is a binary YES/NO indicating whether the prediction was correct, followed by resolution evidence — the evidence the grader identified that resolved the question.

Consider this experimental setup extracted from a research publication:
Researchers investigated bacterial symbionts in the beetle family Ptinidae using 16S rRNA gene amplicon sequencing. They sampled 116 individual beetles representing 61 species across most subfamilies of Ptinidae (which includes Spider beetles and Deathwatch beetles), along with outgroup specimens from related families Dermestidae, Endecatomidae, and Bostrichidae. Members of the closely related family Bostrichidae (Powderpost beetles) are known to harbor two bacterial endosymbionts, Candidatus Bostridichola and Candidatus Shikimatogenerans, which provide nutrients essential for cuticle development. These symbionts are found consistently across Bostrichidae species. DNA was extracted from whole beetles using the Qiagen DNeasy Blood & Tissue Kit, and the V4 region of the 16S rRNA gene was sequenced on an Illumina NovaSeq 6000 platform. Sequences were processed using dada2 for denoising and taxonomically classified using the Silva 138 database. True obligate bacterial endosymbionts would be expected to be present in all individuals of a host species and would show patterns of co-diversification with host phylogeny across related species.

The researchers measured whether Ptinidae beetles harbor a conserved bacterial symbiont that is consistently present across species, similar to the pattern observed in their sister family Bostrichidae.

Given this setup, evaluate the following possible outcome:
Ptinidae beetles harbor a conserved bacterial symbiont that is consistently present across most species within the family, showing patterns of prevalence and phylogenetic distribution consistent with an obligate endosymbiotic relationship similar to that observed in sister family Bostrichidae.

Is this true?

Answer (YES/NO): NO